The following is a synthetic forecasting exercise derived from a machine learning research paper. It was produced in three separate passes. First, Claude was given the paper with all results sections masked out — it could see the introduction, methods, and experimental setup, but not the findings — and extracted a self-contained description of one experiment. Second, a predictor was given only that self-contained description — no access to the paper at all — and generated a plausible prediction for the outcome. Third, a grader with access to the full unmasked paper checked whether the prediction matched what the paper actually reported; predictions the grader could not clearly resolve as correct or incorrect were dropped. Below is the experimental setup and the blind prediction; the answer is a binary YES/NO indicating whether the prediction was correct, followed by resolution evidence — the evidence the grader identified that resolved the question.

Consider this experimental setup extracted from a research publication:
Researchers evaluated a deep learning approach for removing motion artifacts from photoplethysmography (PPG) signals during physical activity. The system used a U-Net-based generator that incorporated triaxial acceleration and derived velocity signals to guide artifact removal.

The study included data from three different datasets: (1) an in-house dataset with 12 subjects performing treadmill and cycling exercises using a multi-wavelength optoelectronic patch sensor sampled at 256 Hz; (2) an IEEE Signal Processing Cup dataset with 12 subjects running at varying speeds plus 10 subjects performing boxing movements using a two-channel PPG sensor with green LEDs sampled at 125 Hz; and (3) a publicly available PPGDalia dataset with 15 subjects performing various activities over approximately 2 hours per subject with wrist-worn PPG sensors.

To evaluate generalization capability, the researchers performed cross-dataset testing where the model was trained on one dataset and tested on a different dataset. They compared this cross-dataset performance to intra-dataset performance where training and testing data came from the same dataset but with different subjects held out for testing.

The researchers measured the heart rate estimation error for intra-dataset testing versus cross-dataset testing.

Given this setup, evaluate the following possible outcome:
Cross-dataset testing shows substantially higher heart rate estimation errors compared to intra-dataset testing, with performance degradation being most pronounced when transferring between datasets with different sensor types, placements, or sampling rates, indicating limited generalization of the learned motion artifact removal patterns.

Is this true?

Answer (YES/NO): NO